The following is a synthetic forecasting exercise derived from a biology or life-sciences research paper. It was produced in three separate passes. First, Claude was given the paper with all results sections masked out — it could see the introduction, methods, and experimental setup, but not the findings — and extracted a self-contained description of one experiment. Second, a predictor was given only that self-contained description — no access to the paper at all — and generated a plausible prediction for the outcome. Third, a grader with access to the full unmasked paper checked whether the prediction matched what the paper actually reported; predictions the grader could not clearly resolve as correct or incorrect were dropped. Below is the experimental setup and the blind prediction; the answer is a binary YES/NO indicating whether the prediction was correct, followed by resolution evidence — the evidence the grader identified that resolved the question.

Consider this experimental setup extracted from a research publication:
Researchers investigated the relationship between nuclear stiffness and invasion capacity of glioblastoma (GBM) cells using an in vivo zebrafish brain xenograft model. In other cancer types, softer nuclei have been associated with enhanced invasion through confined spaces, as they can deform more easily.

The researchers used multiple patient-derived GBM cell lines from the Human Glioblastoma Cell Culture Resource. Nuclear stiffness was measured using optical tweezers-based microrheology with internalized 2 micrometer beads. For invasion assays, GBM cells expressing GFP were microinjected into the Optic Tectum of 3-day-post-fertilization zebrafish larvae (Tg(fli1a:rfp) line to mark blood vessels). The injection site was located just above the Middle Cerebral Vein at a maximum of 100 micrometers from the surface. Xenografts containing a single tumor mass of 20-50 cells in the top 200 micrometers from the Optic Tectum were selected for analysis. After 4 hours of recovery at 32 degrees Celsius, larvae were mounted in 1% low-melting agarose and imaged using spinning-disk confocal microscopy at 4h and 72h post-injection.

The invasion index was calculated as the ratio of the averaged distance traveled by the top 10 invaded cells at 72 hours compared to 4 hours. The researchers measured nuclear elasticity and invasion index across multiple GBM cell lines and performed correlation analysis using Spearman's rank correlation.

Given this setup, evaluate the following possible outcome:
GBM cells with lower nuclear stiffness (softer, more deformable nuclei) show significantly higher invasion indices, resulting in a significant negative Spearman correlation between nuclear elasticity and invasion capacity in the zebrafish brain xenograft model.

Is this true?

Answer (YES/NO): NO